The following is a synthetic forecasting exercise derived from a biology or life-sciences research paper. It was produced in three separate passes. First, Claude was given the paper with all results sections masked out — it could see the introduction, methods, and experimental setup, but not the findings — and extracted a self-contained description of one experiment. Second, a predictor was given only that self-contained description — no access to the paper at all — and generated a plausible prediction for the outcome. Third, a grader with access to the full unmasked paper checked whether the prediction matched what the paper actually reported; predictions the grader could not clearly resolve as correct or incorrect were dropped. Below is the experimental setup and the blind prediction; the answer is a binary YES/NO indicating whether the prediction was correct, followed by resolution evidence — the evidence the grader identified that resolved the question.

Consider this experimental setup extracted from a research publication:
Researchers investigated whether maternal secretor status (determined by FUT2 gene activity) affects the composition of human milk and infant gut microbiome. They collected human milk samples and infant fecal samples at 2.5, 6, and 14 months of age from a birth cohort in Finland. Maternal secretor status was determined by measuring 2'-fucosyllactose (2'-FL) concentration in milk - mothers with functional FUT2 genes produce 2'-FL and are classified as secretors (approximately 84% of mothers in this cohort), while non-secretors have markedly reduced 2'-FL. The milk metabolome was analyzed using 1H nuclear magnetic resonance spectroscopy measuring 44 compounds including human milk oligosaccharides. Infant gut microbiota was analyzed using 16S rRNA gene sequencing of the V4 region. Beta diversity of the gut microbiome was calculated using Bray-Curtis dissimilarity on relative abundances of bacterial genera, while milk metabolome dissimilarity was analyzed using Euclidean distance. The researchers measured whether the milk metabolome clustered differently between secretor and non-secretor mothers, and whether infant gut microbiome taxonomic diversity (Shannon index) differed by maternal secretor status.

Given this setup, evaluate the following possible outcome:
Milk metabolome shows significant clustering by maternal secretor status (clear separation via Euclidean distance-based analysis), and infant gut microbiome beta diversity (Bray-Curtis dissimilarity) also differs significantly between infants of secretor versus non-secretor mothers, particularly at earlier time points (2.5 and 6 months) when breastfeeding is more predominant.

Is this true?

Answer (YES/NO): NO